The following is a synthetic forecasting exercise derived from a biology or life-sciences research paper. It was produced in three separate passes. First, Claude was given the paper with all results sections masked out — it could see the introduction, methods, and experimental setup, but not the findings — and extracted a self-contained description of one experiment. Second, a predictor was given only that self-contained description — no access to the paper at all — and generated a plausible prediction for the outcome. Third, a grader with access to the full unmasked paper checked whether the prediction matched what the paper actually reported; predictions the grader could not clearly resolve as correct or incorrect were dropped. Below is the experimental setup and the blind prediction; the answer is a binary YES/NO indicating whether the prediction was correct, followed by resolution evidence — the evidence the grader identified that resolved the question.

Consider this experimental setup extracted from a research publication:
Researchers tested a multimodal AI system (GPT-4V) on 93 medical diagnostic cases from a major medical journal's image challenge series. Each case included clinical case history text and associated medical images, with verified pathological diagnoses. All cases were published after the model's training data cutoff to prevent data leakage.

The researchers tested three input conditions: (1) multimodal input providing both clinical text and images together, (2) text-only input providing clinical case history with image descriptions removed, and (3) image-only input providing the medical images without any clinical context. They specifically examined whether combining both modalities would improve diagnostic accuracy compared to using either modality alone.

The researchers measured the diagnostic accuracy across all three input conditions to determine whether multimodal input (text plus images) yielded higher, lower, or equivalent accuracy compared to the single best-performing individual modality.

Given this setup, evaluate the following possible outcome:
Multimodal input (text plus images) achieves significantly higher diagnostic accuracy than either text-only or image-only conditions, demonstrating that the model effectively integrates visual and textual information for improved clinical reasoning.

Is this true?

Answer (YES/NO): YES